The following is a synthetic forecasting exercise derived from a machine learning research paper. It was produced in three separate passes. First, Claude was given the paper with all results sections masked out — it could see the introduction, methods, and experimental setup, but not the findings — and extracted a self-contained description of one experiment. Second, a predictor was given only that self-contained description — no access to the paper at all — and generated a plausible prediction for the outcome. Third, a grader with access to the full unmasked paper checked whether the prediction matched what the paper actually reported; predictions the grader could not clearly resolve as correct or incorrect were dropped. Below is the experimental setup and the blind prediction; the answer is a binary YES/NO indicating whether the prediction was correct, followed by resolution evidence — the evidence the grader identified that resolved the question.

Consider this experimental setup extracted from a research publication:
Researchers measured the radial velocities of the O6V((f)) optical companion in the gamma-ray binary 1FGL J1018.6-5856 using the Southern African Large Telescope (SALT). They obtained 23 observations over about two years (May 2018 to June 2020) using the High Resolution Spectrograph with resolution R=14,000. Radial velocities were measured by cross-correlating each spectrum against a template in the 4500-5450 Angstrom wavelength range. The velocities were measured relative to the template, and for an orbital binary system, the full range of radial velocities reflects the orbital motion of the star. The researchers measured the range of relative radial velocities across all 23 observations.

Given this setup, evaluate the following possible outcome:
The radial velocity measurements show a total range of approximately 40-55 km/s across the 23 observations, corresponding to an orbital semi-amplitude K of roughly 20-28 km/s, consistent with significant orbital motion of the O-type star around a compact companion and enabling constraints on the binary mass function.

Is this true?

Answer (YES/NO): NO